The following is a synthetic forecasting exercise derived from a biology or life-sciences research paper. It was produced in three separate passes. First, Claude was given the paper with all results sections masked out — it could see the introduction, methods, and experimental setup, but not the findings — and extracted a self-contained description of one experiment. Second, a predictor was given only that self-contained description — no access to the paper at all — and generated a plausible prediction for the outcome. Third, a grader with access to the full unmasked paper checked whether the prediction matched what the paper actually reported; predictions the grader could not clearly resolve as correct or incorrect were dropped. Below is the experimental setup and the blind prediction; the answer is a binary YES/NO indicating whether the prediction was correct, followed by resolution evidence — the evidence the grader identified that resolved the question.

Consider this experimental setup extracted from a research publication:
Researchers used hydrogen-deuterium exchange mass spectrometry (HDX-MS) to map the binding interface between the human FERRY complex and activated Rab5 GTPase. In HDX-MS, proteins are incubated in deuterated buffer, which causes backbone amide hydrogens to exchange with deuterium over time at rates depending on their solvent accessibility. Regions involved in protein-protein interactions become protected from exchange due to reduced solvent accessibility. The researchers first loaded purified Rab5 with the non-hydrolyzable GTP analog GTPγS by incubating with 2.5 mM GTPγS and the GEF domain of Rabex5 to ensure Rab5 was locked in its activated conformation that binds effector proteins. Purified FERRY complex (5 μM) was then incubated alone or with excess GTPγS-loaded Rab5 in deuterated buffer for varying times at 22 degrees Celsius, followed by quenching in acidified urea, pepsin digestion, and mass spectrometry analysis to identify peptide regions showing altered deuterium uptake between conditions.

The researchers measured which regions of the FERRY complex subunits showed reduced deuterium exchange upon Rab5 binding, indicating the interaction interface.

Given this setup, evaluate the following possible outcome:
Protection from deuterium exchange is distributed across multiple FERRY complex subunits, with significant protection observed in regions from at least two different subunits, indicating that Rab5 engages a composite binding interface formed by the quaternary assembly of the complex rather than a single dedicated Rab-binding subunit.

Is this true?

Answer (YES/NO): NO